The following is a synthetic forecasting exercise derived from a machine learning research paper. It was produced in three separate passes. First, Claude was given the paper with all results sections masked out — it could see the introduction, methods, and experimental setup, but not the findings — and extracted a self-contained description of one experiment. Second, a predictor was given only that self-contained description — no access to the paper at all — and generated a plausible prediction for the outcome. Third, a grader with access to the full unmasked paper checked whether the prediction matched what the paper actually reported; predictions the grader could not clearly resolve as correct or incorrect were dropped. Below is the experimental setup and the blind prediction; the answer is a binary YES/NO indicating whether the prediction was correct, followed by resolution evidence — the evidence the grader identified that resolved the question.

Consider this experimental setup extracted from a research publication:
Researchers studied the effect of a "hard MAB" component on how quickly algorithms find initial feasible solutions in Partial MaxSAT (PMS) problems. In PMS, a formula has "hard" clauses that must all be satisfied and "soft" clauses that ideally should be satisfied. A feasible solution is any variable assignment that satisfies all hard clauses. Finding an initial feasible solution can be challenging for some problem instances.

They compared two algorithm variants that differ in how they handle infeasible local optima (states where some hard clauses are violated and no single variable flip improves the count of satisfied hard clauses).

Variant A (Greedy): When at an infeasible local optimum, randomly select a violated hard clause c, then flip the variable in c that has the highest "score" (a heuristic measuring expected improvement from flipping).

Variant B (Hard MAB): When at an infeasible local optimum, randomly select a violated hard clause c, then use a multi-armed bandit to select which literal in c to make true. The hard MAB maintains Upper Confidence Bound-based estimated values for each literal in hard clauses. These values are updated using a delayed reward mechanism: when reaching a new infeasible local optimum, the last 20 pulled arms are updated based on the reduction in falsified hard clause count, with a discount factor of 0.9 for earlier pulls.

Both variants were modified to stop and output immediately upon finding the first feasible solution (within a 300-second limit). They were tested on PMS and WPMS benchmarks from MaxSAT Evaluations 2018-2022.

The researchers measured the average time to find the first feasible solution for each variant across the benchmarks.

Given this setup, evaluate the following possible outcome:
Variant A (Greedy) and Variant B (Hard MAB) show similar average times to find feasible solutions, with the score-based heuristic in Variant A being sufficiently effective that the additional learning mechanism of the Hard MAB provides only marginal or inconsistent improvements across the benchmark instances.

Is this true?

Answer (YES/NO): NO